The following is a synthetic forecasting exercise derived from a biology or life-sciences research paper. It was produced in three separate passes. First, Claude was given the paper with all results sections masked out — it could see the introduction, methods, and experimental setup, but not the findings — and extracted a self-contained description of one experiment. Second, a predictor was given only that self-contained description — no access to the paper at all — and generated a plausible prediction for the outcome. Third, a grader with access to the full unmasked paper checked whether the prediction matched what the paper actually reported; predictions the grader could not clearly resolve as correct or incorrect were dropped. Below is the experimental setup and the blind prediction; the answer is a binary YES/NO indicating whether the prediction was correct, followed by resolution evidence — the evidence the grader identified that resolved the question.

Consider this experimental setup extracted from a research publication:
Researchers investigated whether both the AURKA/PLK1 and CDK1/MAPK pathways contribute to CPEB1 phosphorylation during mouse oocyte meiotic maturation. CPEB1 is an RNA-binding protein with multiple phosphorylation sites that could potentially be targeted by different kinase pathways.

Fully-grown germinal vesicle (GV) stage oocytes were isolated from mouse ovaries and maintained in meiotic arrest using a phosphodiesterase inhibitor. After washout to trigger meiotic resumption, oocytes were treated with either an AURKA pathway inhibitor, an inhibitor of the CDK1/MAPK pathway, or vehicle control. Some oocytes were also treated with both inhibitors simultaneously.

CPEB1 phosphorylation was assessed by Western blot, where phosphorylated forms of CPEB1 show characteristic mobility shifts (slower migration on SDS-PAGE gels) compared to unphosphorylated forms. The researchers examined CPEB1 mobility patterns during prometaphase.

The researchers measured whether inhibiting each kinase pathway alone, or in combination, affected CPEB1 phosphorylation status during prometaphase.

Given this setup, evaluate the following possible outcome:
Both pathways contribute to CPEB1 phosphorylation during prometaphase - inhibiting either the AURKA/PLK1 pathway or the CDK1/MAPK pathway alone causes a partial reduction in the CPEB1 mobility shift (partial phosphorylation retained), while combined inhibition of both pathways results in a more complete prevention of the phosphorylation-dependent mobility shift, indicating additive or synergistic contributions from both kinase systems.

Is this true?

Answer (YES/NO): NO